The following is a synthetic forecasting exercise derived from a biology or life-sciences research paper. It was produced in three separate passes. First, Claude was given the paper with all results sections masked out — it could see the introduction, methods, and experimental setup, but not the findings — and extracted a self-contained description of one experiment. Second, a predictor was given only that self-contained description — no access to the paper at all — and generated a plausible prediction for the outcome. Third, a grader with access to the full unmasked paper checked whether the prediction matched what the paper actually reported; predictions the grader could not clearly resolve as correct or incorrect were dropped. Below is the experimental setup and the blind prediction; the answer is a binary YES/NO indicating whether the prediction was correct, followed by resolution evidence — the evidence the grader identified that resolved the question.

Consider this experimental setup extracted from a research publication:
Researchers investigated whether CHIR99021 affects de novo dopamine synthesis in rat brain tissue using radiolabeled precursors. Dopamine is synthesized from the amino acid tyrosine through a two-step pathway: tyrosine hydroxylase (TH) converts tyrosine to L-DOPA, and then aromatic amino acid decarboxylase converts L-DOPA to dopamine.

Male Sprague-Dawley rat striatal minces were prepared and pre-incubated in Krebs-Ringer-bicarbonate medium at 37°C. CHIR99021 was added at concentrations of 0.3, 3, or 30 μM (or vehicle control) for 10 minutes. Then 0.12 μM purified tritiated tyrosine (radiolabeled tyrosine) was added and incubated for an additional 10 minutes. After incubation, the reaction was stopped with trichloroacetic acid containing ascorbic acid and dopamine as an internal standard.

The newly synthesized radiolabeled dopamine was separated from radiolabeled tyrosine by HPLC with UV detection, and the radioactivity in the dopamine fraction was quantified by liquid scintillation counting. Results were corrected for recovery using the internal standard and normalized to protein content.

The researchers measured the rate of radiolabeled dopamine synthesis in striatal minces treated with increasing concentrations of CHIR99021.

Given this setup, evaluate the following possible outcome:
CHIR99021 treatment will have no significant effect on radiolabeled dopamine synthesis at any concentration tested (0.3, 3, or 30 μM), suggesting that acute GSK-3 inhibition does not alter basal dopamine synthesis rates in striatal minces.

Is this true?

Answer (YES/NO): NO